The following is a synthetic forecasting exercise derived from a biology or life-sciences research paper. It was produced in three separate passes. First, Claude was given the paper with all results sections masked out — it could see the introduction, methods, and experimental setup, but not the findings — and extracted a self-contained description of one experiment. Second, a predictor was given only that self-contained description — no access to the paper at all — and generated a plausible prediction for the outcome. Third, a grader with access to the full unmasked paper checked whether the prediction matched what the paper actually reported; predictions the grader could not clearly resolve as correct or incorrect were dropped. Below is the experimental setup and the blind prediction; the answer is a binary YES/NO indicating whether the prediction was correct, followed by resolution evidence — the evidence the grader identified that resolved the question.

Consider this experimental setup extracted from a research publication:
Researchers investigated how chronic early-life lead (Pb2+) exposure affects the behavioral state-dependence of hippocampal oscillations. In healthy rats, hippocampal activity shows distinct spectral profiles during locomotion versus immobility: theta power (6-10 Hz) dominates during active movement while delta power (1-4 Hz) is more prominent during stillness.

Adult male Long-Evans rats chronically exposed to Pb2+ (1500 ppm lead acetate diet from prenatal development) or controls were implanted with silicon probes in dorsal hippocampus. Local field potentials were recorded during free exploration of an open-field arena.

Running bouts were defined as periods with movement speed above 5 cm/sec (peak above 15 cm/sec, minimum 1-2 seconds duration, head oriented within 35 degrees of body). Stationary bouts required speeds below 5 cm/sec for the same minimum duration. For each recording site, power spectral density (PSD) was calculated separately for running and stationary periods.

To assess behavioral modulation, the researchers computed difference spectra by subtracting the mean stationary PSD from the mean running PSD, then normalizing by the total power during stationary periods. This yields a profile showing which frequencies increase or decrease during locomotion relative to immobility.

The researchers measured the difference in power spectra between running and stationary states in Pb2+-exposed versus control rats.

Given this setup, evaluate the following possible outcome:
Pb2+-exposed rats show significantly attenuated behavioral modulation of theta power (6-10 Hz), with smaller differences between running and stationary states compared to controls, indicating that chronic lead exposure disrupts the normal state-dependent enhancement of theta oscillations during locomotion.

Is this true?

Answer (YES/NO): NO